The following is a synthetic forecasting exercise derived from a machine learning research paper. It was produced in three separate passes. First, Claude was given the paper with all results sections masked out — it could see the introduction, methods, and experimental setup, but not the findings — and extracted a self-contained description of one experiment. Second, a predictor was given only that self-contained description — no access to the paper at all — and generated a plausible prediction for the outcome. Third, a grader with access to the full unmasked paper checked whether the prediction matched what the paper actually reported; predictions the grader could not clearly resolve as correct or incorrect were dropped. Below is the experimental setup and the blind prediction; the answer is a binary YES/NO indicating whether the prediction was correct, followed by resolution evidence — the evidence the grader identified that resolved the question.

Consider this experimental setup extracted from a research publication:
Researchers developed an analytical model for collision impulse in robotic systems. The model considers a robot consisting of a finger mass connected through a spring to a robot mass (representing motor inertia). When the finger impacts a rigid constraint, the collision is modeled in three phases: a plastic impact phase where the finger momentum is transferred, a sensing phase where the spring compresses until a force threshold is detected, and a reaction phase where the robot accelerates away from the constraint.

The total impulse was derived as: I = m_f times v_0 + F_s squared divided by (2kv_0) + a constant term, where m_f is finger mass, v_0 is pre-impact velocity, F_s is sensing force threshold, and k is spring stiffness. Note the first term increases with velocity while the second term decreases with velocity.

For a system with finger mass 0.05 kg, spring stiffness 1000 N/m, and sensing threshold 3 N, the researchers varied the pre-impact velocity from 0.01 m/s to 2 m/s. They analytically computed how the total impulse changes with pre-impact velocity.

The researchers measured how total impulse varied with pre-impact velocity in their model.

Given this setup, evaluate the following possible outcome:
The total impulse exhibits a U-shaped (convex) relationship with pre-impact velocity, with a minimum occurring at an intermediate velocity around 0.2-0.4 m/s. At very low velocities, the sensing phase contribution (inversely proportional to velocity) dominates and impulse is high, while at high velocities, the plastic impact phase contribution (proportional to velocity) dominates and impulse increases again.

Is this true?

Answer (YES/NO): YES